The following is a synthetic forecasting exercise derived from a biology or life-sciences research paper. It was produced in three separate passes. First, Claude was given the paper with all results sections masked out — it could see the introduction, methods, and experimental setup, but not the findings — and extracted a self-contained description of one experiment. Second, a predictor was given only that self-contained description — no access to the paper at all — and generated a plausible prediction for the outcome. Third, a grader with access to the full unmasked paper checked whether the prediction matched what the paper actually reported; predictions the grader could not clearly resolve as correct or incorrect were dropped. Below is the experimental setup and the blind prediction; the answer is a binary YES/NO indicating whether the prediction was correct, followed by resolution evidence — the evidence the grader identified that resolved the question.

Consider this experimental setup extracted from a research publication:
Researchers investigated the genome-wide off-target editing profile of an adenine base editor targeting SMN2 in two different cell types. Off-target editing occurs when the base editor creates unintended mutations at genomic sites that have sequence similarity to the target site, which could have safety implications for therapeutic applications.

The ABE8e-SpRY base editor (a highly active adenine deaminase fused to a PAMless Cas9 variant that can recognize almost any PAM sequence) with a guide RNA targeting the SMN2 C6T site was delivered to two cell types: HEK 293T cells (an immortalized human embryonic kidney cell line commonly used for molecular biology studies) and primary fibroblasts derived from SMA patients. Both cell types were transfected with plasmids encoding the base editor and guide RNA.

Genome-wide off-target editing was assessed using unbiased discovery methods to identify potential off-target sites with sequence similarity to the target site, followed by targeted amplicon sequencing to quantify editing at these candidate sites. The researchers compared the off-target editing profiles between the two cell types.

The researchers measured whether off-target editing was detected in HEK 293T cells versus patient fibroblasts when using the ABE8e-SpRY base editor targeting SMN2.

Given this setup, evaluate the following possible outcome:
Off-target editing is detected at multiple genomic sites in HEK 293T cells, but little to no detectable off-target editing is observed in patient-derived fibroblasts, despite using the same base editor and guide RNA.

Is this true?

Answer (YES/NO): YES